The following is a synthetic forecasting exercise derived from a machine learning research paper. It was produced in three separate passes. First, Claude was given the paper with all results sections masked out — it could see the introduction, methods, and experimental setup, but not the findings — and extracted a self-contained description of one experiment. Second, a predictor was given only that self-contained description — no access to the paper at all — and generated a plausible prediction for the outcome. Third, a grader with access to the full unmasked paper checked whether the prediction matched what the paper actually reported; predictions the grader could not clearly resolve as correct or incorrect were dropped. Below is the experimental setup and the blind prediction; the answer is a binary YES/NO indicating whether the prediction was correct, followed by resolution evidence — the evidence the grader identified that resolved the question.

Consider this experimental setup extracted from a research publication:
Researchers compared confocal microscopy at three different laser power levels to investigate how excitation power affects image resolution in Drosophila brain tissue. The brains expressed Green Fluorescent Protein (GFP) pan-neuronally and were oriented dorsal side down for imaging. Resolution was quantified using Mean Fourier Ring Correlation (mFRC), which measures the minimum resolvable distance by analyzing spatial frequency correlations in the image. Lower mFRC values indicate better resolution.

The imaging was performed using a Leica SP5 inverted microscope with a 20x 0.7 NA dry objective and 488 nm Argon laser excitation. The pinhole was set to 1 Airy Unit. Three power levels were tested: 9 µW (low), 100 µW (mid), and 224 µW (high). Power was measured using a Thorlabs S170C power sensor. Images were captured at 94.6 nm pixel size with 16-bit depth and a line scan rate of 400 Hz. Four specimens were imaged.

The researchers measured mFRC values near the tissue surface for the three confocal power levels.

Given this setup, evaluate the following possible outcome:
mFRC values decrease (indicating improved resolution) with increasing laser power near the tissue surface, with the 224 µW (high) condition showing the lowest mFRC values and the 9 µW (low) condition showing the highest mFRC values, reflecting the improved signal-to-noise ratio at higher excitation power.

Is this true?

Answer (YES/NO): YES